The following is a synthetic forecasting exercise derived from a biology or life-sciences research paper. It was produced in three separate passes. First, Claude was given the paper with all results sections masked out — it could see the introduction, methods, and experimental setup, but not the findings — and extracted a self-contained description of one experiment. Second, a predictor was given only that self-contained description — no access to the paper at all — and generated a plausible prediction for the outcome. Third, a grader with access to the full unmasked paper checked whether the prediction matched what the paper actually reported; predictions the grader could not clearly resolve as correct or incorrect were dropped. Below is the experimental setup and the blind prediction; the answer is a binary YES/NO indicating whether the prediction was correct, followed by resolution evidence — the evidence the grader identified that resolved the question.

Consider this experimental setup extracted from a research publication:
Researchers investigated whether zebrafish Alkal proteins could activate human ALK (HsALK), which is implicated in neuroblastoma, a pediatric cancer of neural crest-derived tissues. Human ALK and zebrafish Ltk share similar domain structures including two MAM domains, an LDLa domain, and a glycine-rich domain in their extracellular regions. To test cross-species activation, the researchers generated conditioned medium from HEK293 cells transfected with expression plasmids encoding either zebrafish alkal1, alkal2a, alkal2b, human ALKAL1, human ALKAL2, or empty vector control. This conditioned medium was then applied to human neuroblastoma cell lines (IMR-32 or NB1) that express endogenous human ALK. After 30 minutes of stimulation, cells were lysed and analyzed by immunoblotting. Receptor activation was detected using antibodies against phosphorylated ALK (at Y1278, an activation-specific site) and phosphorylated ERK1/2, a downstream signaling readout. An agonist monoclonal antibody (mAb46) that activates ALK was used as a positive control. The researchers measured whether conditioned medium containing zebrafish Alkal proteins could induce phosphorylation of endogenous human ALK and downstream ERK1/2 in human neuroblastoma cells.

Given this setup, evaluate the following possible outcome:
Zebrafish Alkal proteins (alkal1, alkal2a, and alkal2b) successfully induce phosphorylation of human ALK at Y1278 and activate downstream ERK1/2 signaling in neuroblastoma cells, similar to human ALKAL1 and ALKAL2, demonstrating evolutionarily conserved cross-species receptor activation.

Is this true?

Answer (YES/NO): NO